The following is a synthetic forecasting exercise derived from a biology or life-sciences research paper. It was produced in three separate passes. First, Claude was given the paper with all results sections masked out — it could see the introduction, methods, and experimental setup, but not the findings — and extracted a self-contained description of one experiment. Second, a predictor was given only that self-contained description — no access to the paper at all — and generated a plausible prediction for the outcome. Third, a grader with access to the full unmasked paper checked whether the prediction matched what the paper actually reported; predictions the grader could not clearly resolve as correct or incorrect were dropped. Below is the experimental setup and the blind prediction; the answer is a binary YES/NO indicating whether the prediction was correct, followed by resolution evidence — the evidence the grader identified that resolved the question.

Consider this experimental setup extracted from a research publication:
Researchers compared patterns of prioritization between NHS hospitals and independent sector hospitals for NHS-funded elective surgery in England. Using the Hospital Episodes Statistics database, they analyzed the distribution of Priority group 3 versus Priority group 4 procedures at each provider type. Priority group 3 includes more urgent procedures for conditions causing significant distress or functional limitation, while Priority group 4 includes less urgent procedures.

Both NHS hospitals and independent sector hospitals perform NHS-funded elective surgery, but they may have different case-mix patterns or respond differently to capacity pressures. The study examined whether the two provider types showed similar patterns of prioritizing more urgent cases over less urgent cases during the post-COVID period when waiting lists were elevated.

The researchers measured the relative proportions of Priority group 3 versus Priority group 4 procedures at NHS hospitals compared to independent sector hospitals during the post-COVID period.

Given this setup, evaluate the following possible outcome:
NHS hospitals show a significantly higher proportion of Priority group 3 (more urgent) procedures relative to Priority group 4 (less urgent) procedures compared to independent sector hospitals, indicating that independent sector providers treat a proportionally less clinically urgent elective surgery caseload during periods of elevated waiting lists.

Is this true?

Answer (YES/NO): NO